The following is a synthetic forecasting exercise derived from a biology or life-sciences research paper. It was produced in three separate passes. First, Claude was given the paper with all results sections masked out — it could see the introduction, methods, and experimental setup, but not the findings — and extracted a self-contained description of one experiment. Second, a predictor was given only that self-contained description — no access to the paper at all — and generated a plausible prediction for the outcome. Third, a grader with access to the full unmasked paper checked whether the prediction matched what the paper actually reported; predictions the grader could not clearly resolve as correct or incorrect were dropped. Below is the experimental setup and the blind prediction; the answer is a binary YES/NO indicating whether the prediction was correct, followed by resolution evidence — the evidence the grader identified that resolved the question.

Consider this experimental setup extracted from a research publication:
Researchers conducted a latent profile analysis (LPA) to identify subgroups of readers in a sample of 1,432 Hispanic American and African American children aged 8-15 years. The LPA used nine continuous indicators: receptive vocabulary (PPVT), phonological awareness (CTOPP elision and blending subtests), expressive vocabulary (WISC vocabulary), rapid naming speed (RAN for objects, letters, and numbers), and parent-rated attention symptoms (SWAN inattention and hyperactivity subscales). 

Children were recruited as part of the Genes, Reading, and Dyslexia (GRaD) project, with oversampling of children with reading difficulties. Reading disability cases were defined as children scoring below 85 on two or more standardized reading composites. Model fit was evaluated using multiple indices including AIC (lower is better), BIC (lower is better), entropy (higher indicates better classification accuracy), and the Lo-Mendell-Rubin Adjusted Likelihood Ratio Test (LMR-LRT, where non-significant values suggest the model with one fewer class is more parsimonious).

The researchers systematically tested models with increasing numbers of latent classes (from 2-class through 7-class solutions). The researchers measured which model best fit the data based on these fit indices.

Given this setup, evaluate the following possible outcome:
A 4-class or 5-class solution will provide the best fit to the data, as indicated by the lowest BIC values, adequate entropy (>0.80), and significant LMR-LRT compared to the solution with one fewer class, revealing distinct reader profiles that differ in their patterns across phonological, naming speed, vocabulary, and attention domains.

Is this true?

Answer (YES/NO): NO